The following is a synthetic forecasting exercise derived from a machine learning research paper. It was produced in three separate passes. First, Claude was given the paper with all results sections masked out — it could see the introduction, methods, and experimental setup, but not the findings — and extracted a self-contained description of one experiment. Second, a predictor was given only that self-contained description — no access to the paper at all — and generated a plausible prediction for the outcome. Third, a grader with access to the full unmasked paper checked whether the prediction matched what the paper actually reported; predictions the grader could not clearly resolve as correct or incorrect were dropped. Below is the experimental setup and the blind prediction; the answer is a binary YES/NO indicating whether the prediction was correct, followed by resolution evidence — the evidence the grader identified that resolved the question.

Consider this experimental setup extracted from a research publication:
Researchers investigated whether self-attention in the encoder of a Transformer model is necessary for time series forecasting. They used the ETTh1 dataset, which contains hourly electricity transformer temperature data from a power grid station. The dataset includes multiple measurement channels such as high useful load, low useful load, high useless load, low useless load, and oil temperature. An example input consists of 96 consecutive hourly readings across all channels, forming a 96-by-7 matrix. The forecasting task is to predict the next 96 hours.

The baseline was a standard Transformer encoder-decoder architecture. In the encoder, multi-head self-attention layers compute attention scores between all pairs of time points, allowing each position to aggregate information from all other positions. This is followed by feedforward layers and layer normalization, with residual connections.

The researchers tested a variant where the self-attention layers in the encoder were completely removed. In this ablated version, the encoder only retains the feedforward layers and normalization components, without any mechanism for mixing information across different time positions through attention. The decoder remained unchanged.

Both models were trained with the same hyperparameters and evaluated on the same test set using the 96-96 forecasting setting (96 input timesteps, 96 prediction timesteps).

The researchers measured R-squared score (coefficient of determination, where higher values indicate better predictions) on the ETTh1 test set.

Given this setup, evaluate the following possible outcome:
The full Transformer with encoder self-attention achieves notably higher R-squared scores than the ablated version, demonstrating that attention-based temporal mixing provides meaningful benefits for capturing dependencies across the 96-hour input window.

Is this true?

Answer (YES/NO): NO